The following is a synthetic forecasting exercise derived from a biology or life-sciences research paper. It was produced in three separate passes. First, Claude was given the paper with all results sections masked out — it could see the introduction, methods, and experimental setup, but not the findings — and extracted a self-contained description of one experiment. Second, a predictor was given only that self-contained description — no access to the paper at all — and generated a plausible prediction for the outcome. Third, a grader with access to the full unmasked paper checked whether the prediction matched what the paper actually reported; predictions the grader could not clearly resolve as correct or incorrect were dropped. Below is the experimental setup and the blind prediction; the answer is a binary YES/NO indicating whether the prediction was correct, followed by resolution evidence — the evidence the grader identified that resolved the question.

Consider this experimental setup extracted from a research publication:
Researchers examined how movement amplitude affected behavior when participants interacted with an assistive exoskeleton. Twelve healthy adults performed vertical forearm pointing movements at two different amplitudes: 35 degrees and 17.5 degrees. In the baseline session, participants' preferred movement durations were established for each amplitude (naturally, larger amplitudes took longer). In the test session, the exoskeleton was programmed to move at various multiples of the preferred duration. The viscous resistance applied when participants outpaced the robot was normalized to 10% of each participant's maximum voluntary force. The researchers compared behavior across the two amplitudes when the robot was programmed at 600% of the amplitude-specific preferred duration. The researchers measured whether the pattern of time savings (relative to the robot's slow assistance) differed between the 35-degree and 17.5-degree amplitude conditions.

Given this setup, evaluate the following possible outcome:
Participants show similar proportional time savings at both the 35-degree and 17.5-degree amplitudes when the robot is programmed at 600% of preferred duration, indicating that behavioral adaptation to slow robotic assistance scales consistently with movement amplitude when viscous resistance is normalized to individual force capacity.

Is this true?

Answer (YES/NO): YES